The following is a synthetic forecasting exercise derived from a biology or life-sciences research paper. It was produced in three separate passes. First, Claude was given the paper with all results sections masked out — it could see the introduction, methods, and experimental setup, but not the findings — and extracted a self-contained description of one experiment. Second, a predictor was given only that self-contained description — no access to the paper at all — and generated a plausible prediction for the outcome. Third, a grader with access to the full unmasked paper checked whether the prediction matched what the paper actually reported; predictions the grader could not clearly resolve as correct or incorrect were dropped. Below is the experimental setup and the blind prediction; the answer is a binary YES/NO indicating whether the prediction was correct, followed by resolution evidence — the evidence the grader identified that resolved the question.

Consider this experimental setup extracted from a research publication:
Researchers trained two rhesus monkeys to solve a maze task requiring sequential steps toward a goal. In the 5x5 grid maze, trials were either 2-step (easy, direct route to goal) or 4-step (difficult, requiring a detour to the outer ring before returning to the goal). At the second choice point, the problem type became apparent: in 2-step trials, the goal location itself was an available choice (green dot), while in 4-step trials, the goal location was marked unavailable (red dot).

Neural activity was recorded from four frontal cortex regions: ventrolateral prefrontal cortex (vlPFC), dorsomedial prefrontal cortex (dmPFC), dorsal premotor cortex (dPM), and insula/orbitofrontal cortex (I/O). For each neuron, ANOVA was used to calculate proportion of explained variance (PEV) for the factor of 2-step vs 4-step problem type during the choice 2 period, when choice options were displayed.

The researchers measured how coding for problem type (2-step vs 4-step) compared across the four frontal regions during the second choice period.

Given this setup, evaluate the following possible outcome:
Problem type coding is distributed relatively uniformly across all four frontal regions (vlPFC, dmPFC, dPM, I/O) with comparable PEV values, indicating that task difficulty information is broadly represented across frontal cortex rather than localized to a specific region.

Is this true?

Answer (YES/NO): NO